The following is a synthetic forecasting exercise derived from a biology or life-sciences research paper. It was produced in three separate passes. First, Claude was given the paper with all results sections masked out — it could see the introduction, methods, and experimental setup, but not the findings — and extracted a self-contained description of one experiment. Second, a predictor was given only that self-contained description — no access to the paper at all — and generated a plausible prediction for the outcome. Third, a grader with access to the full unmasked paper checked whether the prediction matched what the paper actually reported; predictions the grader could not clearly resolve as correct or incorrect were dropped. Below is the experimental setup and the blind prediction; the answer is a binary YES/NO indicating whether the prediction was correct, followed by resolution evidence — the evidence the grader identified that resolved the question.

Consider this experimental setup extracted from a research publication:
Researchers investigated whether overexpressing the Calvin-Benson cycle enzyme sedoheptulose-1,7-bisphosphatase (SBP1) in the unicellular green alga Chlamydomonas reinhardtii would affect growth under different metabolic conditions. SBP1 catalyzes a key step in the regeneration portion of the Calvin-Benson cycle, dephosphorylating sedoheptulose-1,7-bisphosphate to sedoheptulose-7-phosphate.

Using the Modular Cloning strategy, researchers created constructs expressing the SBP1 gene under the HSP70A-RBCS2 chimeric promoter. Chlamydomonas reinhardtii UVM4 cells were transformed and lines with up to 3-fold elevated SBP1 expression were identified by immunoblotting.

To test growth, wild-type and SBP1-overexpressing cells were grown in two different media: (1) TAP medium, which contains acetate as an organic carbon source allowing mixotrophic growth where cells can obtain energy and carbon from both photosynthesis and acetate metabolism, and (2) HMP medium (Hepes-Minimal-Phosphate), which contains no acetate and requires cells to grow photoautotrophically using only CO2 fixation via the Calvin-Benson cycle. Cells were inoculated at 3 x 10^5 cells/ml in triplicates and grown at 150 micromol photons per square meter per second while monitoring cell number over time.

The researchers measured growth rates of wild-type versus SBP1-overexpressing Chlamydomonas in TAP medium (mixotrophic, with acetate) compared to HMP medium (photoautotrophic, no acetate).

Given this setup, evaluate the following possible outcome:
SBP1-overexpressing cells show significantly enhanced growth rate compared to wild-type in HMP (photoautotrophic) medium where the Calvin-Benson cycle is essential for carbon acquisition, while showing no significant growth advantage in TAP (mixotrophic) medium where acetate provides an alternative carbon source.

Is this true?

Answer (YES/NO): NO